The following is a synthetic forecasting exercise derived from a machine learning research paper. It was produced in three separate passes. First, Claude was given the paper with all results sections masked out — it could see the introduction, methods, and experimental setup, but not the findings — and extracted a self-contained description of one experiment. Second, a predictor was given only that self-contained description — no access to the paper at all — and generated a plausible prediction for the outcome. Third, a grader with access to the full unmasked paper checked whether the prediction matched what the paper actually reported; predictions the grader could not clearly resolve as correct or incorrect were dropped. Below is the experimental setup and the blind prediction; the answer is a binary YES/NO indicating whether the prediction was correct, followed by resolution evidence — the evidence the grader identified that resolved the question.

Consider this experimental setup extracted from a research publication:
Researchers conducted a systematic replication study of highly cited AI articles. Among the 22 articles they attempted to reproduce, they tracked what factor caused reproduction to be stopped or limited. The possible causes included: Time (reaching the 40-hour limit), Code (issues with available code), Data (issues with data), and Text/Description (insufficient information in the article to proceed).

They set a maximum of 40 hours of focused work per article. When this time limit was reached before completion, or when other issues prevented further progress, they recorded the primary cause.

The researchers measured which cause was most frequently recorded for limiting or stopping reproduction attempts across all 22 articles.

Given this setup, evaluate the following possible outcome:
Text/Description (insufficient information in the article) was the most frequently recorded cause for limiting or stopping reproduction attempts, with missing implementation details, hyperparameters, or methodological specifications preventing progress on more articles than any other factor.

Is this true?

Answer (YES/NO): NO